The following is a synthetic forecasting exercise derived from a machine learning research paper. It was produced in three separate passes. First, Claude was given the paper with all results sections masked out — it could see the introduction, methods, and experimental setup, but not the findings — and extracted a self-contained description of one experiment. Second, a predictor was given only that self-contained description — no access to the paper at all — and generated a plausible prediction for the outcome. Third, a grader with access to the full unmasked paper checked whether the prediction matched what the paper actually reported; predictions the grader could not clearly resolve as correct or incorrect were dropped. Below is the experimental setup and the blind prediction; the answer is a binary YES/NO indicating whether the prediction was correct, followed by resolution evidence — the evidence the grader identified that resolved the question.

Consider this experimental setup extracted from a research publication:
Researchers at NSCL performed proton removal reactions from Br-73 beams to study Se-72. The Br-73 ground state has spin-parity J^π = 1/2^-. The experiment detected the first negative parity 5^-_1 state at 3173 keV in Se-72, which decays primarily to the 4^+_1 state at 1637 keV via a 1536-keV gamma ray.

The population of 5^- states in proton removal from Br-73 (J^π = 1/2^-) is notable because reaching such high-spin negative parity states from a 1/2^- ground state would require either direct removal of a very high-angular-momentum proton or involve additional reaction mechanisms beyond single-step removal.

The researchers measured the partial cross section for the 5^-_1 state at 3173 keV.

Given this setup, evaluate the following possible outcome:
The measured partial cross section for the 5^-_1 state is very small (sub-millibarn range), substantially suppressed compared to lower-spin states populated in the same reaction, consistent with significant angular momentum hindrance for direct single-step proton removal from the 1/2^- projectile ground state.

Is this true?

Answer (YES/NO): NO